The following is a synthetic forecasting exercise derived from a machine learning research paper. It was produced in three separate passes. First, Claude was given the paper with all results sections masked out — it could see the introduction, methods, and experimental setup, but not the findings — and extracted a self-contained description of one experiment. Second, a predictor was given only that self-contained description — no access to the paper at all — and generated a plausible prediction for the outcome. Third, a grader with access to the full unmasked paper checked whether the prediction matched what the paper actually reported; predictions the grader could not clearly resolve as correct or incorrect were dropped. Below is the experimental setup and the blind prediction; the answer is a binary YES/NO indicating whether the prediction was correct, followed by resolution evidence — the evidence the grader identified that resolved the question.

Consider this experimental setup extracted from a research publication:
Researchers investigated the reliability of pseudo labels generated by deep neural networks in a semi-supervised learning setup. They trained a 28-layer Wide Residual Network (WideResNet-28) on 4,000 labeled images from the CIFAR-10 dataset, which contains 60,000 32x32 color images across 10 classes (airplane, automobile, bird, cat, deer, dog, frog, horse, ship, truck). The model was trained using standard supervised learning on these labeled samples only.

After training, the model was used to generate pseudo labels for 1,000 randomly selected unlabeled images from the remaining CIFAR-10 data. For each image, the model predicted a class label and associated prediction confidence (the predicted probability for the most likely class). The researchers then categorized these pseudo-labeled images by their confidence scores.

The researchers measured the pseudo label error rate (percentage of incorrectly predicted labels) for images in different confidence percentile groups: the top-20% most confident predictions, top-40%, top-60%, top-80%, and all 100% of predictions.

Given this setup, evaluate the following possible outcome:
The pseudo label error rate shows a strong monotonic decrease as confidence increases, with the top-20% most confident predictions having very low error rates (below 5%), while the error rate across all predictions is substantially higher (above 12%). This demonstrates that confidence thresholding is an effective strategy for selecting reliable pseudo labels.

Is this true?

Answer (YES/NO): NO